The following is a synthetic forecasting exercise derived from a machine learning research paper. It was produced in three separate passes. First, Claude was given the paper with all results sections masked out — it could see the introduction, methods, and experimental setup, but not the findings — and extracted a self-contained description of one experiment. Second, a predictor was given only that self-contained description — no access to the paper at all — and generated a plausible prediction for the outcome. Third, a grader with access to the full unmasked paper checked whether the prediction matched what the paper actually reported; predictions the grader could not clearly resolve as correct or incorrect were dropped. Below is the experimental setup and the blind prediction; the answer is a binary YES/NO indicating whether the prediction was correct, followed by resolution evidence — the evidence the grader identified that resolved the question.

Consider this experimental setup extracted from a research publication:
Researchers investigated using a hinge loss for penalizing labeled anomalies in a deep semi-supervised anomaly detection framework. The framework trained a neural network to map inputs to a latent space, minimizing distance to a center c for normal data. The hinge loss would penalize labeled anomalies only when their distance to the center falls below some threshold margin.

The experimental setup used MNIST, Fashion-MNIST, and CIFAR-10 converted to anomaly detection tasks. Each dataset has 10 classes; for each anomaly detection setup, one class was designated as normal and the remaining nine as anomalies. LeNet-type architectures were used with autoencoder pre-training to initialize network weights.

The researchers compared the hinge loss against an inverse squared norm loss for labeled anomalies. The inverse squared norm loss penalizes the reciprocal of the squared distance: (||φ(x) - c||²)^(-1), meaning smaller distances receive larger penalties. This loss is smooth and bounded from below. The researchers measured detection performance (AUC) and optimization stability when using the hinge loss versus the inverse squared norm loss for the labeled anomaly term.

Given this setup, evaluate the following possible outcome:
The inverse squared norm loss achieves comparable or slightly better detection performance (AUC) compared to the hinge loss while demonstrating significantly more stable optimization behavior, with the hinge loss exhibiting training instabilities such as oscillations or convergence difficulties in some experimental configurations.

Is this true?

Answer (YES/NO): NO